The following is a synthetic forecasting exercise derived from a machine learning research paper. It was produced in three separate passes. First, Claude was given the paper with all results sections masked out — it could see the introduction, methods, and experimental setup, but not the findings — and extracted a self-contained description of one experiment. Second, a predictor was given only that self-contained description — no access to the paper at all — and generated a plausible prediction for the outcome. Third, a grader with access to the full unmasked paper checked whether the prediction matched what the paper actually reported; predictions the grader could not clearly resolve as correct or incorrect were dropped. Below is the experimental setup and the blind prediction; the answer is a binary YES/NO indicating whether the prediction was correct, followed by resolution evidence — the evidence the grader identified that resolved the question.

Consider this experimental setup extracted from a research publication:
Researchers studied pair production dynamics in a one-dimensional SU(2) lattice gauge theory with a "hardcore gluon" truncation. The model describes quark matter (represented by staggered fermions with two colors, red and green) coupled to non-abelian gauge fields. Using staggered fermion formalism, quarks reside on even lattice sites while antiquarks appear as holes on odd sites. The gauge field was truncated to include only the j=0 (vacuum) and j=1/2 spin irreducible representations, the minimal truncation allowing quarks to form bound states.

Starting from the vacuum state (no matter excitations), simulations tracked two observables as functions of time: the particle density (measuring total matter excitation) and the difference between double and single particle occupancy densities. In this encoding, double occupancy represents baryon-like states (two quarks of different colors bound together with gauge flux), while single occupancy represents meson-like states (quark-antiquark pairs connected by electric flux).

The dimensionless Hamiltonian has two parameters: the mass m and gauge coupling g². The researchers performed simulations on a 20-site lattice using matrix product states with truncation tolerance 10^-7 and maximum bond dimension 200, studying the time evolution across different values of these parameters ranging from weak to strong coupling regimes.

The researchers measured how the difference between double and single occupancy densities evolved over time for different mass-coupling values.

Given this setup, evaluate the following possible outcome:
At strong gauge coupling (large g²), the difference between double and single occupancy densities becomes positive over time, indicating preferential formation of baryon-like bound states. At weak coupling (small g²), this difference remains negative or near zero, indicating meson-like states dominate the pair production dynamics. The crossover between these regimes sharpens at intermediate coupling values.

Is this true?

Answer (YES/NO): YES